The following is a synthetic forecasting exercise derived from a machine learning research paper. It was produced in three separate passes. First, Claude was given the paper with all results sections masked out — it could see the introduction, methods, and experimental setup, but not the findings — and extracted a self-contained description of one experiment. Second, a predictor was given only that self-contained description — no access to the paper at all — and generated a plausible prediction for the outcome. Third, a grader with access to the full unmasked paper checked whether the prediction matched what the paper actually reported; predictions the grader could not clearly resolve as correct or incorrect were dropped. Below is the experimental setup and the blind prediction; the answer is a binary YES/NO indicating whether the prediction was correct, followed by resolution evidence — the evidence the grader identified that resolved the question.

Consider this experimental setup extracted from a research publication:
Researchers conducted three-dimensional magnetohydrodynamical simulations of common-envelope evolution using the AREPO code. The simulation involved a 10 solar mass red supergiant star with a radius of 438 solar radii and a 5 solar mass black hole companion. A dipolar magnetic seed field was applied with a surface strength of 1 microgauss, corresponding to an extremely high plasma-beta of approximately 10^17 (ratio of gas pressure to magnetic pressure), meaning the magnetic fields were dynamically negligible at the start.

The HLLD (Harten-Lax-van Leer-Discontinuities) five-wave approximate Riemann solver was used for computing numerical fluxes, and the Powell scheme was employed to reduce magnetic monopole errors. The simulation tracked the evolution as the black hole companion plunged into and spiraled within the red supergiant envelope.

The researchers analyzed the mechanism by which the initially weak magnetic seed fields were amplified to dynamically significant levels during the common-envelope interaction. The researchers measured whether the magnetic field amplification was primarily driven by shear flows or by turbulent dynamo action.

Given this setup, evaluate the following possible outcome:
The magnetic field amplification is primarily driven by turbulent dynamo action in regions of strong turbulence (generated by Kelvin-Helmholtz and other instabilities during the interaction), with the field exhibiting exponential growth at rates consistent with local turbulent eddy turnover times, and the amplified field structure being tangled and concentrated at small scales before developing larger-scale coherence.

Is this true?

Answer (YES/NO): NO